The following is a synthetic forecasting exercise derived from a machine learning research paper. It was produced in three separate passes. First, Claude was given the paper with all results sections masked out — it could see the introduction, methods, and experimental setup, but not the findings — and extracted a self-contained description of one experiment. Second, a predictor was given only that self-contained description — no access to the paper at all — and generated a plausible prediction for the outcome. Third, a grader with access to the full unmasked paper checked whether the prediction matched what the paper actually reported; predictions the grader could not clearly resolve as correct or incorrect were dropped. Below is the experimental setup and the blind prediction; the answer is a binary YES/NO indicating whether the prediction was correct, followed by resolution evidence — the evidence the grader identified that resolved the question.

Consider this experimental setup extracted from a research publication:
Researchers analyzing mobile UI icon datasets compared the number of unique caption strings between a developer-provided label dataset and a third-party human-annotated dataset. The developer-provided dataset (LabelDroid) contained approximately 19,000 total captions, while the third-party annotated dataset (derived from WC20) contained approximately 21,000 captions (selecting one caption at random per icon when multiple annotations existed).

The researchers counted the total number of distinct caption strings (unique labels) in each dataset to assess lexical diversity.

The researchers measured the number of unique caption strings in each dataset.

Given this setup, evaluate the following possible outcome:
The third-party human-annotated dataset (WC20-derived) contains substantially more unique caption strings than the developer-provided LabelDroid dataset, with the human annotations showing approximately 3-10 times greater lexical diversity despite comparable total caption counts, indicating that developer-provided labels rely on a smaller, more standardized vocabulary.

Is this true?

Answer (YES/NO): YES